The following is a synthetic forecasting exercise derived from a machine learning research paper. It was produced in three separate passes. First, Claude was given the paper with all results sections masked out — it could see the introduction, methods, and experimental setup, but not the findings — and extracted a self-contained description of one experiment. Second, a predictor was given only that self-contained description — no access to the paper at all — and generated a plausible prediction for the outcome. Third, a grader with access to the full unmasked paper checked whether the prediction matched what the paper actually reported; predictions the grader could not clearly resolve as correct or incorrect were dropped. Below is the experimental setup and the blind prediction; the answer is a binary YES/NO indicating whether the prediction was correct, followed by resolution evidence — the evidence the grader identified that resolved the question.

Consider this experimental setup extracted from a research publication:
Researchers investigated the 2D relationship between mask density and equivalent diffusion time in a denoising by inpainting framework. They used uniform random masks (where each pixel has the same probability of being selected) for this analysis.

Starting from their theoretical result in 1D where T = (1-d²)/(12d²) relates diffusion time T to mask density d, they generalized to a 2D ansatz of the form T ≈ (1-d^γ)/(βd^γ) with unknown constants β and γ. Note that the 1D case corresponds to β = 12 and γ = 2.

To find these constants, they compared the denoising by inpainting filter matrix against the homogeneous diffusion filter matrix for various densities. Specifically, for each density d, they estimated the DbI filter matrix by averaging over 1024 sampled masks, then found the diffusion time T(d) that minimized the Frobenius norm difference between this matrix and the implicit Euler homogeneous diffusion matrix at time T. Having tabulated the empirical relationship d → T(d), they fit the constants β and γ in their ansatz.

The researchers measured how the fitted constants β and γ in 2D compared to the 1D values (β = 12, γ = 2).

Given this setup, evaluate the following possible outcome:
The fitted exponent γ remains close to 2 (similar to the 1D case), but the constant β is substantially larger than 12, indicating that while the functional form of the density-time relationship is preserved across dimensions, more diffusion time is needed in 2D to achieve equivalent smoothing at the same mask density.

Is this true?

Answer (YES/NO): NO